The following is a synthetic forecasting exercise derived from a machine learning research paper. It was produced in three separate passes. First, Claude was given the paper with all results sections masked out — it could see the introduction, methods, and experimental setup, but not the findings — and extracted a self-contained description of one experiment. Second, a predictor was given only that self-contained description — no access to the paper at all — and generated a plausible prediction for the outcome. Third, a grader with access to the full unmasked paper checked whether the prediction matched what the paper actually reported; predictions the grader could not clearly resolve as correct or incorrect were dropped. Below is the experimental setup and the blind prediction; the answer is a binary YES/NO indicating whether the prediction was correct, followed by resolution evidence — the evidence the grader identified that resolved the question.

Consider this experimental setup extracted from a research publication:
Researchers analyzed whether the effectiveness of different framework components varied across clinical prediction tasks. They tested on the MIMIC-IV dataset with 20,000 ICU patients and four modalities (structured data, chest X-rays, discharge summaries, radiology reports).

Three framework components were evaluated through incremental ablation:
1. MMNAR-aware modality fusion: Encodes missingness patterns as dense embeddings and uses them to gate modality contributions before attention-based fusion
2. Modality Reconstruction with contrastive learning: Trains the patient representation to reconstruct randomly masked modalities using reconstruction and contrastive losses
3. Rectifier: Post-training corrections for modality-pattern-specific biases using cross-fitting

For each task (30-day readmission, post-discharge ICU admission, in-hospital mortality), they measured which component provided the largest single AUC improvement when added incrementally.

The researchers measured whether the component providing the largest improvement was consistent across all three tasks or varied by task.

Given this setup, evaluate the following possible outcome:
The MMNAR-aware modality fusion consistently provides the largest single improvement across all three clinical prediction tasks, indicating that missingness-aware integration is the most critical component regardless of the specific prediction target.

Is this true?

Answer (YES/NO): NO